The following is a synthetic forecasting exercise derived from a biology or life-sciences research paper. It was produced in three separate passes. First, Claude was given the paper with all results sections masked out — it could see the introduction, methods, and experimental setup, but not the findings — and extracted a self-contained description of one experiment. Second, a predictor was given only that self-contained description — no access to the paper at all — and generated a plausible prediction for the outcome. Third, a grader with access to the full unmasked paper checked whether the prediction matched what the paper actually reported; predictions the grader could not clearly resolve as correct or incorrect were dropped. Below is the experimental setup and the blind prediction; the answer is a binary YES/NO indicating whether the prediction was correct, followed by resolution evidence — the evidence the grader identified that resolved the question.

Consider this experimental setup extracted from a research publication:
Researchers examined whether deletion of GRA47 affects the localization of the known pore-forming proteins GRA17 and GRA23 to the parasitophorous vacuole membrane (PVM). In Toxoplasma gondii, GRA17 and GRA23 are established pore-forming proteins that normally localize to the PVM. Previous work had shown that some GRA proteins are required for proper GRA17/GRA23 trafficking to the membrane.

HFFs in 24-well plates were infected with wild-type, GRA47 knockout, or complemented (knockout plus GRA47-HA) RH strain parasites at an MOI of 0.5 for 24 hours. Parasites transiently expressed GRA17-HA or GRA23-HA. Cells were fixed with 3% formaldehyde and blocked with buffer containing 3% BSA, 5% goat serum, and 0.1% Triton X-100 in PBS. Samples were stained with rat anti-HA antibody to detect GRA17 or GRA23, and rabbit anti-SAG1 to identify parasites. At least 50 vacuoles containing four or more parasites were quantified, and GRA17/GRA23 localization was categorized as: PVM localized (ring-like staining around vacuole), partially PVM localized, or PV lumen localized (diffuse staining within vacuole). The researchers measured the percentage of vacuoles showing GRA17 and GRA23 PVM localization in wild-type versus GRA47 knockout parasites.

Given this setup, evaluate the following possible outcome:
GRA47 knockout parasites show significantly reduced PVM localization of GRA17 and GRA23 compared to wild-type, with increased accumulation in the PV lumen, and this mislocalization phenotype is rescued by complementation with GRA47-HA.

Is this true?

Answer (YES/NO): NO